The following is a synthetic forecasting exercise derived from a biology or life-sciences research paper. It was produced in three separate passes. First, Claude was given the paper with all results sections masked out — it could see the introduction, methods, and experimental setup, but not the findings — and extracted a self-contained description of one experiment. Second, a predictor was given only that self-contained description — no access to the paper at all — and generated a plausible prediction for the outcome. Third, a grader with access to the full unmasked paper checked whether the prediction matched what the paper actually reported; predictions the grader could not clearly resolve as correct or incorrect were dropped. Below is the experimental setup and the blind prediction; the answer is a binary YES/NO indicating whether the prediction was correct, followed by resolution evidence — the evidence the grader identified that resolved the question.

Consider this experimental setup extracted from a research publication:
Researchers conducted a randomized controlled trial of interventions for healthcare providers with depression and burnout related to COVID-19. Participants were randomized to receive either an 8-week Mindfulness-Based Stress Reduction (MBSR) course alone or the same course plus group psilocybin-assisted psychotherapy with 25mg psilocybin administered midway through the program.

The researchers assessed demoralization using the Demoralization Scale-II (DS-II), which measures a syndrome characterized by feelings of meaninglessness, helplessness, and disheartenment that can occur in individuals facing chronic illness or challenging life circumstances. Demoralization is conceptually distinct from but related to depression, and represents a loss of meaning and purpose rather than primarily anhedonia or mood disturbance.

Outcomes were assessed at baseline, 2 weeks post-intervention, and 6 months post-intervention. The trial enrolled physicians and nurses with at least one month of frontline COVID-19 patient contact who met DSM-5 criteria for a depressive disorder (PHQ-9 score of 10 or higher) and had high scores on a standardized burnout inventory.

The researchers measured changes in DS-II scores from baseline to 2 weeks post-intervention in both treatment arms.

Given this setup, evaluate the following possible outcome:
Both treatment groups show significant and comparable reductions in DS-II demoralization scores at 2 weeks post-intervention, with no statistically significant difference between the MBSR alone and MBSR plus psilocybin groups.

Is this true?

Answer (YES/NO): NO